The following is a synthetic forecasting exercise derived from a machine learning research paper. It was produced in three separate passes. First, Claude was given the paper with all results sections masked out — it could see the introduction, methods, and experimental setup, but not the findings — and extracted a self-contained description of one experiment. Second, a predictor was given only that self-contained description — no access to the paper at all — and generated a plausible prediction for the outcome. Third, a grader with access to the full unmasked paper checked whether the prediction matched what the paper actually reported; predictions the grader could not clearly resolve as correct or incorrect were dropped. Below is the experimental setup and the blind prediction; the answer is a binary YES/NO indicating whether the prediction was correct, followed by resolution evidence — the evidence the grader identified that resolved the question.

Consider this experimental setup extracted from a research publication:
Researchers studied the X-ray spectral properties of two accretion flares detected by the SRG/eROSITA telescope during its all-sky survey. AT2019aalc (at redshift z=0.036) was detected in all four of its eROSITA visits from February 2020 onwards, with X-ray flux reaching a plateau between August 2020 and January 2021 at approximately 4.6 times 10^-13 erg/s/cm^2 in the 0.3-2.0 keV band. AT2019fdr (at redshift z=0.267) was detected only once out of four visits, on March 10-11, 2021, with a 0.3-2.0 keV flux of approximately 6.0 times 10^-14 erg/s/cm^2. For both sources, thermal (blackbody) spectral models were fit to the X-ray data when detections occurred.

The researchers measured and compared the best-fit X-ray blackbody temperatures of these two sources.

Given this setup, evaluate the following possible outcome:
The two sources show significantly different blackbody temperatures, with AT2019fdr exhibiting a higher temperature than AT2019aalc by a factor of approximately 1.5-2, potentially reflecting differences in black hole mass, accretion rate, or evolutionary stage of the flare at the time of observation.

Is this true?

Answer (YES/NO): NO